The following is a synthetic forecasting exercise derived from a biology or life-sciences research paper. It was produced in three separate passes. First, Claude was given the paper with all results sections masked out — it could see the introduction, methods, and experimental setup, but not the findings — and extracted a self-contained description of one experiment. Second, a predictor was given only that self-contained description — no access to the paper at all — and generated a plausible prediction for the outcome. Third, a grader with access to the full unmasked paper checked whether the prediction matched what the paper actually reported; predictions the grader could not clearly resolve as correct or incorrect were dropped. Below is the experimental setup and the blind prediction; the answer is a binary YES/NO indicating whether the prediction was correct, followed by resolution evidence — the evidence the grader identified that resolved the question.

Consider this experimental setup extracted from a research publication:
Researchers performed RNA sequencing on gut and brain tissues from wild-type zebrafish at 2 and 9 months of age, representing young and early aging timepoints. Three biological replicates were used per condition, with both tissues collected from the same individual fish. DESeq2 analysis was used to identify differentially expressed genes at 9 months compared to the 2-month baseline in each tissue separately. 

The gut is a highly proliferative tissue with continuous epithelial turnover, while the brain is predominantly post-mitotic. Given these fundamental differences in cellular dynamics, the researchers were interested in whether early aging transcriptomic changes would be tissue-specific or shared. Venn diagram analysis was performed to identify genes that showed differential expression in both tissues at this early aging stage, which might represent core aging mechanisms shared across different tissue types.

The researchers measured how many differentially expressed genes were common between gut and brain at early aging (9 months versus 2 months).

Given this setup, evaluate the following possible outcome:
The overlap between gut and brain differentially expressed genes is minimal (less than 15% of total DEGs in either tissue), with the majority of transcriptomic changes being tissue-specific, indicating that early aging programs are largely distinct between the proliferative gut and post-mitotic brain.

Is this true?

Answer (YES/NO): YES